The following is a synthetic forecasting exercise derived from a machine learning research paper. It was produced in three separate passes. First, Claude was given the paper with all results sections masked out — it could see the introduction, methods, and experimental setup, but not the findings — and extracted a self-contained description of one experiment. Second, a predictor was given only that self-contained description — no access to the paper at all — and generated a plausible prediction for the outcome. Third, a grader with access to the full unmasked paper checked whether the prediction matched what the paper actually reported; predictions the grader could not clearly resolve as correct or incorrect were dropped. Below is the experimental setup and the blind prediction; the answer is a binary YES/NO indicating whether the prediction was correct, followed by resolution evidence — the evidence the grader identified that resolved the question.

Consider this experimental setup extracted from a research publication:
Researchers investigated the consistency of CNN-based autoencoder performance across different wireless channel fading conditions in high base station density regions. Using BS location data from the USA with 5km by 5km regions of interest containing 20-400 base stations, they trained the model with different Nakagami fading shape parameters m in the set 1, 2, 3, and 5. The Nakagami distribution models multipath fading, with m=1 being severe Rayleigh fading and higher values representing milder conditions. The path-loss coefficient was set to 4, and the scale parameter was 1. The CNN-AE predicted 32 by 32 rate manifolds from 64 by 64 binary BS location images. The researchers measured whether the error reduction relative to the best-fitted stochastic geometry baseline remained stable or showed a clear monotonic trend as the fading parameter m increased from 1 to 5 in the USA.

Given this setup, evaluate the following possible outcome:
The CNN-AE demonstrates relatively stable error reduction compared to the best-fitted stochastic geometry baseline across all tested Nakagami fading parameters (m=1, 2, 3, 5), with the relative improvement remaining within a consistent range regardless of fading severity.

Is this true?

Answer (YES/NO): YES